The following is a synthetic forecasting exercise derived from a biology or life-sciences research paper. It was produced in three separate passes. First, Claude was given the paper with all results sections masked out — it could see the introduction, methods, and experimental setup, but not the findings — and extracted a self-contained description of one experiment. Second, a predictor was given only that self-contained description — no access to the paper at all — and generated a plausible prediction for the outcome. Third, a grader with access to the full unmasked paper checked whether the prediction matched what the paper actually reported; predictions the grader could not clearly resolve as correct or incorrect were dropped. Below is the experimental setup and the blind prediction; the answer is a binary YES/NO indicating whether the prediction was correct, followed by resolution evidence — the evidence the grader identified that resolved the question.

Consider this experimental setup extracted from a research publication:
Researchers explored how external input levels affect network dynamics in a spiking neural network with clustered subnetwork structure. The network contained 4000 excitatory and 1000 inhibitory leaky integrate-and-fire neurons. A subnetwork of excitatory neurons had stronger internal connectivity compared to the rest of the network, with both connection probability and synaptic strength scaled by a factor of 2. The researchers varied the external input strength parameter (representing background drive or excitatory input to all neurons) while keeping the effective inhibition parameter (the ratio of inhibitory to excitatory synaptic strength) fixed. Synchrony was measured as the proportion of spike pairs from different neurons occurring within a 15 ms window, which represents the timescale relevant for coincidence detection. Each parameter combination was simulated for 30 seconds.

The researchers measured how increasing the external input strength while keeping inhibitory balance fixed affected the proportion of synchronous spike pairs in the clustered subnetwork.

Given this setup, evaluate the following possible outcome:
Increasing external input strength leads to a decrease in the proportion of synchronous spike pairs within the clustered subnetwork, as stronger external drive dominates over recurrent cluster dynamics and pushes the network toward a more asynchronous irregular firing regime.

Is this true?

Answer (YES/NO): NO